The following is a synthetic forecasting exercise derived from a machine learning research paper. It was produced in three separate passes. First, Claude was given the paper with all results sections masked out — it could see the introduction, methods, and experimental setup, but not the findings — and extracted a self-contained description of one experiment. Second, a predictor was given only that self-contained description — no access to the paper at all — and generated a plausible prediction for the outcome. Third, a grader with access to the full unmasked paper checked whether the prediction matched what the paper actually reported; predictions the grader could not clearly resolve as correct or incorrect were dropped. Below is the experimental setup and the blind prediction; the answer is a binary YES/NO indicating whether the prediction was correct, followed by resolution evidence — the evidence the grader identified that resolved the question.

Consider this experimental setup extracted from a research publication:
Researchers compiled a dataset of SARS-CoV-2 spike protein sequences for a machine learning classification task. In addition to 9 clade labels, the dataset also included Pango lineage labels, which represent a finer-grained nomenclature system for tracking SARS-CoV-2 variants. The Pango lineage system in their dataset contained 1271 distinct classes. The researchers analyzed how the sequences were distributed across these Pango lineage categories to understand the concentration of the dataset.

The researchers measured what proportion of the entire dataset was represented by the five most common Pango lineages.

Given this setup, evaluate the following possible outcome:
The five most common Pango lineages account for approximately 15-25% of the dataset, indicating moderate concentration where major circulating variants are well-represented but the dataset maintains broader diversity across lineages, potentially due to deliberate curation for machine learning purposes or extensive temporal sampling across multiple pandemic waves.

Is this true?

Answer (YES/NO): NO